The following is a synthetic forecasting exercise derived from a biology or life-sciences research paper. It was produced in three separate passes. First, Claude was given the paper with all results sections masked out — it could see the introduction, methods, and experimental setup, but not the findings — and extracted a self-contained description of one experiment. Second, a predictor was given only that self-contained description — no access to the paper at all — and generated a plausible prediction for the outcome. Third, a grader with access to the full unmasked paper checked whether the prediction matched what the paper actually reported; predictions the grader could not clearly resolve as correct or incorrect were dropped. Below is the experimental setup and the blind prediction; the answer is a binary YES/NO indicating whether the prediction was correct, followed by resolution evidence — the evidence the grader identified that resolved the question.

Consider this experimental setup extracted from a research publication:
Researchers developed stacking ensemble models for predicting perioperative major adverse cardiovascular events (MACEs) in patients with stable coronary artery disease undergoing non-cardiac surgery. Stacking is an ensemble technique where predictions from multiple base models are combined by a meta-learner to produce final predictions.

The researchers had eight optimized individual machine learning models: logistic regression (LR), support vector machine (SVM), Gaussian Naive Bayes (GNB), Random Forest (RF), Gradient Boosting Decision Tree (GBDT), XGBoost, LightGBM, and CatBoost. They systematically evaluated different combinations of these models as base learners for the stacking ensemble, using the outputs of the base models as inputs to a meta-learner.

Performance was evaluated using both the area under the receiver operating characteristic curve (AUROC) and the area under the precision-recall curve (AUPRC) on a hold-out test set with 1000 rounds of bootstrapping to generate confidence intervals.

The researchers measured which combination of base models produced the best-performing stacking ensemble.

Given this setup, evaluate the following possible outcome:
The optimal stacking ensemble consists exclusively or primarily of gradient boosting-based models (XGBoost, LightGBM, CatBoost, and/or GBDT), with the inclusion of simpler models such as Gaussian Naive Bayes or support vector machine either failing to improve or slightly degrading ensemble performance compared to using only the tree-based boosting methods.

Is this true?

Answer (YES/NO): NO